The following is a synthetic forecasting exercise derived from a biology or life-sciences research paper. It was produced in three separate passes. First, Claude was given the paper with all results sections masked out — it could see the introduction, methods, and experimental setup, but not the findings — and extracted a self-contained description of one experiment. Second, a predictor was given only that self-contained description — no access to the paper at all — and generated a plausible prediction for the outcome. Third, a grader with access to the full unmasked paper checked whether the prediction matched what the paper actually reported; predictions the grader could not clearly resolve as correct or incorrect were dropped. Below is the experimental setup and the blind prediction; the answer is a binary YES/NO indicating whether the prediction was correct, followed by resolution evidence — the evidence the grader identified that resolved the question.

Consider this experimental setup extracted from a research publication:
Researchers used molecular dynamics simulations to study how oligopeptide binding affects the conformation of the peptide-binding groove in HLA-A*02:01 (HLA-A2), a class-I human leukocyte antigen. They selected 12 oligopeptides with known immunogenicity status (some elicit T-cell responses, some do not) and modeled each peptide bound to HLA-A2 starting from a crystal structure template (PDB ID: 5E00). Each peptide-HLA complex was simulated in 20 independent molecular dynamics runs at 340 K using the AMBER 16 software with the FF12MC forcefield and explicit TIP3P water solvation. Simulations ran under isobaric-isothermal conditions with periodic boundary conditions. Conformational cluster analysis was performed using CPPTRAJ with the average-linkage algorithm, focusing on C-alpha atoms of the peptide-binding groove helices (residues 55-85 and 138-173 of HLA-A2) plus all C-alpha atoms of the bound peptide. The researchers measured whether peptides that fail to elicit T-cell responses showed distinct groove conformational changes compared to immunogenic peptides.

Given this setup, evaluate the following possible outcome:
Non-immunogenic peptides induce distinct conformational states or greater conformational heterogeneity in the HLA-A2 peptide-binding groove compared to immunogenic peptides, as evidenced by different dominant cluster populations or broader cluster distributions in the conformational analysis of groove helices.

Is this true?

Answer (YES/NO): NO